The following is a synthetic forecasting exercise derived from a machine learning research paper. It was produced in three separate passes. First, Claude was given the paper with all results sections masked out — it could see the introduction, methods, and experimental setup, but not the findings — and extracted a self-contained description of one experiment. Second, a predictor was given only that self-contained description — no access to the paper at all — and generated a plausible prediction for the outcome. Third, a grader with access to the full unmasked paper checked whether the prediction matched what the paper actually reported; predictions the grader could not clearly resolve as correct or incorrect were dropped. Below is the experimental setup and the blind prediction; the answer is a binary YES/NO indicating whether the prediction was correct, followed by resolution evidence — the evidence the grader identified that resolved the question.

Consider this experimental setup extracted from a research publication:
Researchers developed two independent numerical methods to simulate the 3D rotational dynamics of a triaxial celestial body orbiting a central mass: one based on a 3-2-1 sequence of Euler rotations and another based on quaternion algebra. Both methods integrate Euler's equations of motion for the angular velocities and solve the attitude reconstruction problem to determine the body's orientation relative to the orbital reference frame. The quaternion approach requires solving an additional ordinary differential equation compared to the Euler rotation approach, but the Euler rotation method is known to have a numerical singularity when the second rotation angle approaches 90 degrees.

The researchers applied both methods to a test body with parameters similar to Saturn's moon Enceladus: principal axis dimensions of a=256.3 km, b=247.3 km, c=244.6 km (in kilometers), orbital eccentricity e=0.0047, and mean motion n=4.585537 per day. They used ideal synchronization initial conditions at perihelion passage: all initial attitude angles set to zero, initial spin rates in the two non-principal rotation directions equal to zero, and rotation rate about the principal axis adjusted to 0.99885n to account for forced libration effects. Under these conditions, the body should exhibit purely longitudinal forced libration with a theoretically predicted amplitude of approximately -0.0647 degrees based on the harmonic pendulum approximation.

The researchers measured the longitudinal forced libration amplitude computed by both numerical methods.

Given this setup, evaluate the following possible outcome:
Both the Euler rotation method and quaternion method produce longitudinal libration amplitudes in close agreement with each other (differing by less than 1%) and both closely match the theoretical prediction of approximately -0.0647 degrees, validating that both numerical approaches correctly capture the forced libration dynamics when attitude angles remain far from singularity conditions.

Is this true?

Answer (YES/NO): YES